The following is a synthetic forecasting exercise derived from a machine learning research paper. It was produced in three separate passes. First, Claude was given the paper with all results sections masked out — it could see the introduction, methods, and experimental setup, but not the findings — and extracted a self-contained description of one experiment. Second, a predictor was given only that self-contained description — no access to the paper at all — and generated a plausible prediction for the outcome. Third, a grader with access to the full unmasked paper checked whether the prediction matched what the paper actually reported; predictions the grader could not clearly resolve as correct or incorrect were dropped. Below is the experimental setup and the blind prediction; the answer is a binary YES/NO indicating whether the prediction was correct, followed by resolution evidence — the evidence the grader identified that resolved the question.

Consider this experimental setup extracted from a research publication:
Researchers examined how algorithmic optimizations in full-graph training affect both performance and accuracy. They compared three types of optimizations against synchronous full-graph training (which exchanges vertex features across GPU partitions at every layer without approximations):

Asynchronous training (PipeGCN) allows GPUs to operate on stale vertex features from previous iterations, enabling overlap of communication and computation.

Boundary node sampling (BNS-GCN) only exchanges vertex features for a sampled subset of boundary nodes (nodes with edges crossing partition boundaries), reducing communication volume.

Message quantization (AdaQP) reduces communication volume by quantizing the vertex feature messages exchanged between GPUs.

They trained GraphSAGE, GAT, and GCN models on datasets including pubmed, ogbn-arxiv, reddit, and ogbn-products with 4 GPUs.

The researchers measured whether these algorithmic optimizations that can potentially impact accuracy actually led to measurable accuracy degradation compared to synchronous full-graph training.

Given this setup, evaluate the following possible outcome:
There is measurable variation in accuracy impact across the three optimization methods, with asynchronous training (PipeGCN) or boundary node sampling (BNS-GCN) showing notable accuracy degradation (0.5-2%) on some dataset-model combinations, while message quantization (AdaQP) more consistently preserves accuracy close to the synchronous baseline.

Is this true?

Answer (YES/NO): NO